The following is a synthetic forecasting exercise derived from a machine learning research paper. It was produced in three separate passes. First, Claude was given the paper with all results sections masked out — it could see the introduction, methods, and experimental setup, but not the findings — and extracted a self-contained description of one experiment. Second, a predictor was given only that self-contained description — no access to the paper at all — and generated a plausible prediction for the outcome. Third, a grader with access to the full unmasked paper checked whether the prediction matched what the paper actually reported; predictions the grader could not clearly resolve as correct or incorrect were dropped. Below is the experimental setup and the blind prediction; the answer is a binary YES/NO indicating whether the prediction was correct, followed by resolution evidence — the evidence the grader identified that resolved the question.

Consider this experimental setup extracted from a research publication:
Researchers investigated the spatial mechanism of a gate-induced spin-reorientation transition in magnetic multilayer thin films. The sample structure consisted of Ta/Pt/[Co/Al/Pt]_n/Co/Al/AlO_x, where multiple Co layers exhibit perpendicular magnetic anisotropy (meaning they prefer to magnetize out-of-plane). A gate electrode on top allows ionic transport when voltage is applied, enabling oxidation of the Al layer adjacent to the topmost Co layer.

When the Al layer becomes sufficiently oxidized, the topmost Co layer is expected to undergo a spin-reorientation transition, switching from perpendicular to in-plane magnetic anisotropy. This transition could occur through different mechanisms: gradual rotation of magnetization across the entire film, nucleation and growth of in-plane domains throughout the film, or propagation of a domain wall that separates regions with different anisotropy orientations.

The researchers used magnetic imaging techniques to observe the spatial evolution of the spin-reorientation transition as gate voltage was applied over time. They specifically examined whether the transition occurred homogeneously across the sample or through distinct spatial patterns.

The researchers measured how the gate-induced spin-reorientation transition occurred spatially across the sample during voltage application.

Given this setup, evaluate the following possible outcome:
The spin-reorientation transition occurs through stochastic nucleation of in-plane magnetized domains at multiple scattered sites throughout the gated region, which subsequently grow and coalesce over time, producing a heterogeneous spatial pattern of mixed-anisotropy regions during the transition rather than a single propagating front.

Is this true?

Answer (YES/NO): NO